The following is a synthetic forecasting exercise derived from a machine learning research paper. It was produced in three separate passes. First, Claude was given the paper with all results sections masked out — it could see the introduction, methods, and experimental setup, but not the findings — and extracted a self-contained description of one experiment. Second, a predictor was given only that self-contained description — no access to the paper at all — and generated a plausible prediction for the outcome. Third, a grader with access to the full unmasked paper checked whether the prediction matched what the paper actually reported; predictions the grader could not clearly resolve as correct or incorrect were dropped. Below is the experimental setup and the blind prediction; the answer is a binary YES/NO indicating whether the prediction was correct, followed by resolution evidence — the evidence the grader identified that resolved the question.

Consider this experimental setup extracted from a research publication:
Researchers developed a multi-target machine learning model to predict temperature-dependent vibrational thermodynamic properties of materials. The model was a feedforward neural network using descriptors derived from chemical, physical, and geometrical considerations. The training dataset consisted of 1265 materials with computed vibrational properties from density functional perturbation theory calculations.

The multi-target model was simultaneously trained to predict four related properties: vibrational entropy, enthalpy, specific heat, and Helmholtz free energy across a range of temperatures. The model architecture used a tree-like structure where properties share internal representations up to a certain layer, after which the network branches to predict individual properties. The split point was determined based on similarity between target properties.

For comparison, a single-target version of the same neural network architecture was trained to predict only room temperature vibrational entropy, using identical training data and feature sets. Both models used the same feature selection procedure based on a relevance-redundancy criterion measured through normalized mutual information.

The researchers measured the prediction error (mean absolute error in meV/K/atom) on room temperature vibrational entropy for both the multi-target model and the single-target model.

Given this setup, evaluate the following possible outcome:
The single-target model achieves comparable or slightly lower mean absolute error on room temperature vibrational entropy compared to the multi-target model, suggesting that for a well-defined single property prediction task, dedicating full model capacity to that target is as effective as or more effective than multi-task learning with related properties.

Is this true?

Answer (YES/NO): NO